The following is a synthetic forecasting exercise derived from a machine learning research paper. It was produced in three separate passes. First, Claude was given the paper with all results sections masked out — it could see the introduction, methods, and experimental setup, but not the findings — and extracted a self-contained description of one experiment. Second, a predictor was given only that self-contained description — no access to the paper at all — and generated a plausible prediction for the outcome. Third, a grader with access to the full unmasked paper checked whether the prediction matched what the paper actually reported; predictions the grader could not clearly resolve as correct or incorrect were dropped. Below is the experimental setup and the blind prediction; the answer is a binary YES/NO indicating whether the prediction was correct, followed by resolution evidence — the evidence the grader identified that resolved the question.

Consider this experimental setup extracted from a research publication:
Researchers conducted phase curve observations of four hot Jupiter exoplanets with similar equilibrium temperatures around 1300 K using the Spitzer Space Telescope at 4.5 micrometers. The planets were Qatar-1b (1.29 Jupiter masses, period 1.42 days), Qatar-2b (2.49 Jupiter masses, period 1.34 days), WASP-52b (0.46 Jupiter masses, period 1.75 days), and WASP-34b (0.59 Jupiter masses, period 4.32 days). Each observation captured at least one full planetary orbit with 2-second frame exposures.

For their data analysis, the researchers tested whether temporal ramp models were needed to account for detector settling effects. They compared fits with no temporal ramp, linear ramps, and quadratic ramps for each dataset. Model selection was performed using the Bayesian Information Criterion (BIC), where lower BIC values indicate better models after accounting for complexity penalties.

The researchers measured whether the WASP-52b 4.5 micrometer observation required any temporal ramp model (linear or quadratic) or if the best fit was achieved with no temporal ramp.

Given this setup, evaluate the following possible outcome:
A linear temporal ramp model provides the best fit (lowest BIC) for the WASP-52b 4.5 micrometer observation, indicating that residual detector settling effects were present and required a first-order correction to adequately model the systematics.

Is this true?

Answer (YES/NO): NO